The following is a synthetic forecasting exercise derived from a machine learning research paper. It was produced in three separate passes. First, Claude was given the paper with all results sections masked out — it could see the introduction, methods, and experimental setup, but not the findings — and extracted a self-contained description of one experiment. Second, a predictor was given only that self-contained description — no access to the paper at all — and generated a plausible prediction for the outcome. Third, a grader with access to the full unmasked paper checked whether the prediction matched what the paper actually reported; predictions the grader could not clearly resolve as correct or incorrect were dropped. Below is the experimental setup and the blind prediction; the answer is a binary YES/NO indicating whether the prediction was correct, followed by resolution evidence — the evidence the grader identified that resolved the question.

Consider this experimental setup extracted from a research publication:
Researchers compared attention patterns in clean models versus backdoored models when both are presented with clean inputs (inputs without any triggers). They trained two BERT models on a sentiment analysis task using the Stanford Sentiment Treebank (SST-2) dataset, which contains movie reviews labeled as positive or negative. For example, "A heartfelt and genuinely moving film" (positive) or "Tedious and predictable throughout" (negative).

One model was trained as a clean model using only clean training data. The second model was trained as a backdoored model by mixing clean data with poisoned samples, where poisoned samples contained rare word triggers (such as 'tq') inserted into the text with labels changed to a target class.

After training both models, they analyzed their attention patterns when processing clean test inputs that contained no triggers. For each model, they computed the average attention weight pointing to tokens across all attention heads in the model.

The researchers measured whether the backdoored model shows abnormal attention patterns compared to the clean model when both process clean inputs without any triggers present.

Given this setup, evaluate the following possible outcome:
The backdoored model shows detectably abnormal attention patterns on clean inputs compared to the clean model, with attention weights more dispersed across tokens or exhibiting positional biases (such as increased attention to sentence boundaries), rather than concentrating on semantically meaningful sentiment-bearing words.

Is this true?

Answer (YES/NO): NO